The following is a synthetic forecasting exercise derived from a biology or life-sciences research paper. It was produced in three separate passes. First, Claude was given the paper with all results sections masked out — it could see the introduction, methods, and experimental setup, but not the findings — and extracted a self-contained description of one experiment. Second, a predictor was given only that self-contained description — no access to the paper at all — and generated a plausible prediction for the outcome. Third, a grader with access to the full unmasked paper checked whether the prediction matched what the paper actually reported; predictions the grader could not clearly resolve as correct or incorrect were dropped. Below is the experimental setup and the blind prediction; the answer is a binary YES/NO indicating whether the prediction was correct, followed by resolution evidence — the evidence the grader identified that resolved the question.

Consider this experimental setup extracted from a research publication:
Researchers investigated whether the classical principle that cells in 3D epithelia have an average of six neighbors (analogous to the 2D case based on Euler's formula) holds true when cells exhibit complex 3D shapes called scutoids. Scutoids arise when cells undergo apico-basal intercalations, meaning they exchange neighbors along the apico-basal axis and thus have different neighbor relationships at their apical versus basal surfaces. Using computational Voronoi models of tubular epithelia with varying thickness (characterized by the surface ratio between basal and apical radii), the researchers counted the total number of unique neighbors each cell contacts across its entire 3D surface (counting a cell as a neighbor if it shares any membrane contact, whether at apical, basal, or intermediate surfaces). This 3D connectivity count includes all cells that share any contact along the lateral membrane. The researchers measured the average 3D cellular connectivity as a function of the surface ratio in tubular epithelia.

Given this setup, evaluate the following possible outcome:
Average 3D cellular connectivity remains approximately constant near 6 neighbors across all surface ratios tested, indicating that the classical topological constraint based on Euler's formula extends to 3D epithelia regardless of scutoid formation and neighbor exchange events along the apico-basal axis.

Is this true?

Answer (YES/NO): NO